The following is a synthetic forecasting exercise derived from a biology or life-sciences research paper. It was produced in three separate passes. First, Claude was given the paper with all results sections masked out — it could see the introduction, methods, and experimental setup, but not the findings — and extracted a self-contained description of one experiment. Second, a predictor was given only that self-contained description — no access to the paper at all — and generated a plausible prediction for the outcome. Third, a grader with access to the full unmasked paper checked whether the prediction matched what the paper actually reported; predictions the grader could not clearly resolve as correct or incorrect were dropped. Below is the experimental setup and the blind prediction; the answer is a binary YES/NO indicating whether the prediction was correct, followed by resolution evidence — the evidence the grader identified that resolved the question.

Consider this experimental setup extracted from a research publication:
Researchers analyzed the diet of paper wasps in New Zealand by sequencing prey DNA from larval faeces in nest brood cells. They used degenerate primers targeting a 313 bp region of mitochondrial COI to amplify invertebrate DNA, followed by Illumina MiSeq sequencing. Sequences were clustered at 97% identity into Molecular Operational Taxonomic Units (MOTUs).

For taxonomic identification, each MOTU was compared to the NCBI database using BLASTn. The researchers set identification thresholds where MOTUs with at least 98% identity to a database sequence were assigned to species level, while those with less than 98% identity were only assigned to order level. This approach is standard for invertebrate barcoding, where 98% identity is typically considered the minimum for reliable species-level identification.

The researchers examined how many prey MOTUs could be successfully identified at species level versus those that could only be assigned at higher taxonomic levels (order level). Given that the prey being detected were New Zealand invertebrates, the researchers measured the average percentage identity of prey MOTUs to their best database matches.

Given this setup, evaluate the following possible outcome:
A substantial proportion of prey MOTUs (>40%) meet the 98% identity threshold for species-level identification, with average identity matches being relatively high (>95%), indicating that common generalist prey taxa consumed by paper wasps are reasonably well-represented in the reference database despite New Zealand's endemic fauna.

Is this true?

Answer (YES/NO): NO